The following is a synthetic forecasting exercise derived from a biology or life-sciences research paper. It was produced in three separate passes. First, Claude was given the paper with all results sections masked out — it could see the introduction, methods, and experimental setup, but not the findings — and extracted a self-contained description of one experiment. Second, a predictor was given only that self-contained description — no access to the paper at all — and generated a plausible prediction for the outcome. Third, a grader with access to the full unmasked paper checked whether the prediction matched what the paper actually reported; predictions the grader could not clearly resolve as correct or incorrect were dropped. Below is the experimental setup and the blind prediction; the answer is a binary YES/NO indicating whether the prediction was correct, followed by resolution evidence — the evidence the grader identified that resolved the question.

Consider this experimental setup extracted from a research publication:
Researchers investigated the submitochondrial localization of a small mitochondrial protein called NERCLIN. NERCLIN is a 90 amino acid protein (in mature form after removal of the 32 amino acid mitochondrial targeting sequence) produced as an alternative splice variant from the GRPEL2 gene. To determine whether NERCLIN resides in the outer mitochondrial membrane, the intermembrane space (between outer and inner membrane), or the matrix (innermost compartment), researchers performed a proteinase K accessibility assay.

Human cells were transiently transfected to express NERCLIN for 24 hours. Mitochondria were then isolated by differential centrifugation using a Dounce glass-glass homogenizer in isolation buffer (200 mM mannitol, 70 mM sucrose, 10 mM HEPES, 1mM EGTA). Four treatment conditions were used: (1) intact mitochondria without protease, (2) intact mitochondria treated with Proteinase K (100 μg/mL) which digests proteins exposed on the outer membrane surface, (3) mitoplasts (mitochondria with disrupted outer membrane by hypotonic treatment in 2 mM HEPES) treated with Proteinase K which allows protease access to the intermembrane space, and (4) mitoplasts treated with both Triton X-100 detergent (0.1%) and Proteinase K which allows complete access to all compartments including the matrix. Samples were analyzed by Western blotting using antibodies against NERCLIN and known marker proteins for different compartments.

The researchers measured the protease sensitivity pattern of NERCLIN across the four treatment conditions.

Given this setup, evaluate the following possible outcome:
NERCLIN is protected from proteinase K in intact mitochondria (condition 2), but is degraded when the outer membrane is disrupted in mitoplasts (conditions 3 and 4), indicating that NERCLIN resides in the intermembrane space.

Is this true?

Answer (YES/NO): NO